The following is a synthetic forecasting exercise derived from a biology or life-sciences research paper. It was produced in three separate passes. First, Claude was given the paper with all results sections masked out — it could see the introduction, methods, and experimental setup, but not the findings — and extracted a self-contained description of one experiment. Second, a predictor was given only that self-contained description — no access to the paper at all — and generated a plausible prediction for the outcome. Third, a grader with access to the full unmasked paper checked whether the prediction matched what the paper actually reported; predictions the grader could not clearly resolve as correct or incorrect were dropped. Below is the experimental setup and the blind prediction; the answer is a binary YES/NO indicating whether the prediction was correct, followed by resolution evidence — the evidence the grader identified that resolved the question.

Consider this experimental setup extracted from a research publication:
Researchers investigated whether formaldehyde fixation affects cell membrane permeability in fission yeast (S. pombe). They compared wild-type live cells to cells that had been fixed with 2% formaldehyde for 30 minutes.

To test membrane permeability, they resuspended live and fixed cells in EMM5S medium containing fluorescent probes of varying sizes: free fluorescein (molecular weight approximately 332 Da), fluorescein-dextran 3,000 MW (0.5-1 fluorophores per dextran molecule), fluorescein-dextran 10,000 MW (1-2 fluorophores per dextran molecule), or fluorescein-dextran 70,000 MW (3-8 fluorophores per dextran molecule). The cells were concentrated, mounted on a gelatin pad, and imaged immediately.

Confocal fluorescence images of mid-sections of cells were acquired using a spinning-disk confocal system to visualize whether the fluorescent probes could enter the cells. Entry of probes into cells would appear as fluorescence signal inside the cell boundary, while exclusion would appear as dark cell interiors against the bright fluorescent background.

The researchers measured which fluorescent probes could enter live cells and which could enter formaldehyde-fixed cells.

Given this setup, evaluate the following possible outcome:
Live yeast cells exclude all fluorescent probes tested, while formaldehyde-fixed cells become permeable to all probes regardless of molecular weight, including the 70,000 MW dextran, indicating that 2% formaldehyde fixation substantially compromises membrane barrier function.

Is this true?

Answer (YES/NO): NO